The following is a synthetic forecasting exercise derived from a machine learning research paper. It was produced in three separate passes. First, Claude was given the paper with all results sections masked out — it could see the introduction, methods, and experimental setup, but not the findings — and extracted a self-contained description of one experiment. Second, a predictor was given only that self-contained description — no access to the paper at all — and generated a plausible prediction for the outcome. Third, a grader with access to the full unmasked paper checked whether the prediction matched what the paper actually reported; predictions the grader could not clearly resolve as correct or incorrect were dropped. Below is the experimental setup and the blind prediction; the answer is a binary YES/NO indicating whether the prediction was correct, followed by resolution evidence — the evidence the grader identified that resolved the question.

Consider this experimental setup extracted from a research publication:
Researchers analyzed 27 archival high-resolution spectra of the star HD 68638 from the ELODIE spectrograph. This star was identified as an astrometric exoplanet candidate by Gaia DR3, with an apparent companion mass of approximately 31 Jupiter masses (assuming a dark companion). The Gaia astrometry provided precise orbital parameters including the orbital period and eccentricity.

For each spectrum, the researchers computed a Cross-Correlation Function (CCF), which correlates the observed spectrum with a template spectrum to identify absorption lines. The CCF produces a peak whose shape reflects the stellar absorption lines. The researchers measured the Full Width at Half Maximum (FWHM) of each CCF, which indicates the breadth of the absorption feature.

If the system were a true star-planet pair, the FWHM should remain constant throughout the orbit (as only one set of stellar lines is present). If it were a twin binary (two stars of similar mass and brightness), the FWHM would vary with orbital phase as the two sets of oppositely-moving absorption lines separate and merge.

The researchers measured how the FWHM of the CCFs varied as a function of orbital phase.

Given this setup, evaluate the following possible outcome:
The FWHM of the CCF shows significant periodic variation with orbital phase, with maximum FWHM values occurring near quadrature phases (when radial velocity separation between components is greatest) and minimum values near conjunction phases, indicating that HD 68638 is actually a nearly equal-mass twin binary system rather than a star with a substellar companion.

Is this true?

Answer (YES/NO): YES